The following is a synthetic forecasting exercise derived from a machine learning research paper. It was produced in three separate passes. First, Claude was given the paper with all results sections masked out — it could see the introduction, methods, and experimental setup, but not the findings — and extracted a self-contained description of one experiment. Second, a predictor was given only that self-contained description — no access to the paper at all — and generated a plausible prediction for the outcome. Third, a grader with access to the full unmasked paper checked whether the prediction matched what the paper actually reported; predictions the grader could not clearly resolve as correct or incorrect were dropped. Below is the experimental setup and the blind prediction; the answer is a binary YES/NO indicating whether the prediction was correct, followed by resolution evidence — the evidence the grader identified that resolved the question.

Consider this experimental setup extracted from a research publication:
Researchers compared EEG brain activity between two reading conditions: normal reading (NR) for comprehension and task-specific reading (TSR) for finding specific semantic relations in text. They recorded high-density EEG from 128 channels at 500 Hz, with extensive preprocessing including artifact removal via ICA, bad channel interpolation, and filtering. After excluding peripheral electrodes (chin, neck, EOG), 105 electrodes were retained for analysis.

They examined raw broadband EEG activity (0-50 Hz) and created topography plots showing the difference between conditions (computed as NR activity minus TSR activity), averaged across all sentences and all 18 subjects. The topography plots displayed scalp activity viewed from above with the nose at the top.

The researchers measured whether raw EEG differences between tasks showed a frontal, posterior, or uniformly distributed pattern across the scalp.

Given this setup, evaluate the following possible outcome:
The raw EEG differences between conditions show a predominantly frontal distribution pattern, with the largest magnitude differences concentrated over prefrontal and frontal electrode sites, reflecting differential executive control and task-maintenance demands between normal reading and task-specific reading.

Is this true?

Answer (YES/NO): YES